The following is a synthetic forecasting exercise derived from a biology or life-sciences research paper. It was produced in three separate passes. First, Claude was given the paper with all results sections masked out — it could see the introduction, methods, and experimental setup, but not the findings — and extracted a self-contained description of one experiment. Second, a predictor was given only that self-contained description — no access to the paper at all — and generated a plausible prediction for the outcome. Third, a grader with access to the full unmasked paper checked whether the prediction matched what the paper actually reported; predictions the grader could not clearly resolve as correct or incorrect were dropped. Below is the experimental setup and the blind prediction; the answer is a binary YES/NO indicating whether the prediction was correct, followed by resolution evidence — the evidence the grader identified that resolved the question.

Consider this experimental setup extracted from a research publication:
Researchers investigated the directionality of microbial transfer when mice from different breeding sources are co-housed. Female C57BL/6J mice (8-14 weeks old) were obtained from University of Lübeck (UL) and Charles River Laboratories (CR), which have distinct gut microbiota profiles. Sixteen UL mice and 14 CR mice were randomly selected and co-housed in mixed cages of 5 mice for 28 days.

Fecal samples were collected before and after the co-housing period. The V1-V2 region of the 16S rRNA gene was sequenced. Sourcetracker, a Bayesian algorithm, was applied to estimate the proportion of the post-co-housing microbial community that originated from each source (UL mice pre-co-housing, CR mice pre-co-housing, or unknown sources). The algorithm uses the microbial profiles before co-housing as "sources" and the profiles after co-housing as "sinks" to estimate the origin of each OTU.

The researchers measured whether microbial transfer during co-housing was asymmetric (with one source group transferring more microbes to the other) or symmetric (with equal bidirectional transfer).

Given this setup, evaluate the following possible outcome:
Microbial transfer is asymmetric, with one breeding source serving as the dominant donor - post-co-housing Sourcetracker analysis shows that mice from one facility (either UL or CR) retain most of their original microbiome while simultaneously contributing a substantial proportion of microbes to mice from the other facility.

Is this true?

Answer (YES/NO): YES